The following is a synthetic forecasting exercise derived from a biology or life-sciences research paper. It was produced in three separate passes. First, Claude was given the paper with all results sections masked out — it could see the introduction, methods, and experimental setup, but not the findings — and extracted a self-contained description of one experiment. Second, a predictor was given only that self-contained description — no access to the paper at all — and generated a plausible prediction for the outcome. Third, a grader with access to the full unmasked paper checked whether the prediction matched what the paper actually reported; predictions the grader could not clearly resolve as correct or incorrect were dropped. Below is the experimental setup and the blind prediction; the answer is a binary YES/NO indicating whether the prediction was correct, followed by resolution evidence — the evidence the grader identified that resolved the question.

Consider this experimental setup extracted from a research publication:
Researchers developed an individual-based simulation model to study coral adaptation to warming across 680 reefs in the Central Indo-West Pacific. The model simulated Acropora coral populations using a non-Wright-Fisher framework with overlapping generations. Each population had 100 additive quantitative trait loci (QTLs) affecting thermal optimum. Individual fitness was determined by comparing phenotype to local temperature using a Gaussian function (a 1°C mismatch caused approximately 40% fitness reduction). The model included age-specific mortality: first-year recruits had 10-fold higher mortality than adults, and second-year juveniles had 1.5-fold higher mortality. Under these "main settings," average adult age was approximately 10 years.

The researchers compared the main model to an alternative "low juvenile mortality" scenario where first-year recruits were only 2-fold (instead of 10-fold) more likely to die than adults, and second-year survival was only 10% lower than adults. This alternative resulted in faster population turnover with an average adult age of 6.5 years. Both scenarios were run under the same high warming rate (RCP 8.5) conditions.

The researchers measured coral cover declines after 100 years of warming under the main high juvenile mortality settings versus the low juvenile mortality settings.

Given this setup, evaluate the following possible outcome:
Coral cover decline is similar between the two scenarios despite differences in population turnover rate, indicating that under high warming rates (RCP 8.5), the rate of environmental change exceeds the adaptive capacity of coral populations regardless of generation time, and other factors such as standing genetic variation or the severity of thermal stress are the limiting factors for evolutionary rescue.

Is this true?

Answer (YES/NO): NO